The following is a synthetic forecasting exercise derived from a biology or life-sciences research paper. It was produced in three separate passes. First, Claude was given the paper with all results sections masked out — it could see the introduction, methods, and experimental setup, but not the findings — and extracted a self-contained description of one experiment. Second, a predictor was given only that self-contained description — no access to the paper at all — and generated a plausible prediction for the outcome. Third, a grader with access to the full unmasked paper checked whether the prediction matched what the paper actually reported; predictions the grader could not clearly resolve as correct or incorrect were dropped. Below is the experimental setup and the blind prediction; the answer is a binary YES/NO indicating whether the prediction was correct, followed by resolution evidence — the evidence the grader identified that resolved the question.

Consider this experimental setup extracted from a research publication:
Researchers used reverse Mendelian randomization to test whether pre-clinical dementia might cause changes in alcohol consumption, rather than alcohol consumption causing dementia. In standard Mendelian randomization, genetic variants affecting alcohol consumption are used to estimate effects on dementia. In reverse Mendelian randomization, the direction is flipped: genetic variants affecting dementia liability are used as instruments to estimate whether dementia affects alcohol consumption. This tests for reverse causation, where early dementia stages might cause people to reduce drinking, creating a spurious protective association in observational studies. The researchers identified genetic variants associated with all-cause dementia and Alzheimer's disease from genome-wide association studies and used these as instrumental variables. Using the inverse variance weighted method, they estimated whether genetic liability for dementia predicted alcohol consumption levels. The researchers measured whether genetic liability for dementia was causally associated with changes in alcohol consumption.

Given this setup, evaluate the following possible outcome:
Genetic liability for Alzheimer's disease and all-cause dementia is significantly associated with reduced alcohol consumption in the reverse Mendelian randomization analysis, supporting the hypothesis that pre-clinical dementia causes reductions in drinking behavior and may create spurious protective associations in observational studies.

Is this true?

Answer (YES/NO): NO